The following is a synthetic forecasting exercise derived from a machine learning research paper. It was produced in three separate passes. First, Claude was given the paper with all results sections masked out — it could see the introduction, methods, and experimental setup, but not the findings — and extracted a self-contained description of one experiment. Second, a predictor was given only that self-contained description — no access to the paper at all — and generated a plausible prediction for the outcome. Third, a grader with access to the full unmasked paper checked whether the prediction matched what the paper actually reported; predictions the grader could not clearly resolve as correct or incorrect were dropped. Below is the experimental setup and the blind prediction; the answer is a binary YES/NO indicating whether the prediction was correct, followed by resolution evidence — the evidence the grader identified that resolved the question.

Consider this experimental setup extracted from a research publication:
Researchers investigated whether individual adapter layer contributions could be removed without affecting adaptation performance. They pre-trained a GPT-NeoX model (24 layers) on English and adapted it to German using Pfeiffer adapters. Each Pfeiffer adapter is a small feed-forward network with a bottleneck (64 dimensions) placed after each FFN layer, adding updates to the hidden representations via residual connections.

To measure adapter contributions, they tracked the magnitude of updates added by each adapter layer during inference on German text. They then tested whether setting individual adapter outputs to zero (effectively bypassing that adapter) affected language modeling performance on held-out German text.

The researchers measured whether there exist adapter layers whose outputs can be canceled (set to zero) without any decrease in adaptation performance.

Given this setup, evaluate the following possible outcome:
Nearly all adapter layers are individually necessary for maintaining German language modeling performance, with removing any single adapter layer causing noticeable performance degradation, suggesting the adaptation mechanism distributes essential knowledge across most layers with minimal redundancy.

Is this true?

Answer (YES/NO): NO